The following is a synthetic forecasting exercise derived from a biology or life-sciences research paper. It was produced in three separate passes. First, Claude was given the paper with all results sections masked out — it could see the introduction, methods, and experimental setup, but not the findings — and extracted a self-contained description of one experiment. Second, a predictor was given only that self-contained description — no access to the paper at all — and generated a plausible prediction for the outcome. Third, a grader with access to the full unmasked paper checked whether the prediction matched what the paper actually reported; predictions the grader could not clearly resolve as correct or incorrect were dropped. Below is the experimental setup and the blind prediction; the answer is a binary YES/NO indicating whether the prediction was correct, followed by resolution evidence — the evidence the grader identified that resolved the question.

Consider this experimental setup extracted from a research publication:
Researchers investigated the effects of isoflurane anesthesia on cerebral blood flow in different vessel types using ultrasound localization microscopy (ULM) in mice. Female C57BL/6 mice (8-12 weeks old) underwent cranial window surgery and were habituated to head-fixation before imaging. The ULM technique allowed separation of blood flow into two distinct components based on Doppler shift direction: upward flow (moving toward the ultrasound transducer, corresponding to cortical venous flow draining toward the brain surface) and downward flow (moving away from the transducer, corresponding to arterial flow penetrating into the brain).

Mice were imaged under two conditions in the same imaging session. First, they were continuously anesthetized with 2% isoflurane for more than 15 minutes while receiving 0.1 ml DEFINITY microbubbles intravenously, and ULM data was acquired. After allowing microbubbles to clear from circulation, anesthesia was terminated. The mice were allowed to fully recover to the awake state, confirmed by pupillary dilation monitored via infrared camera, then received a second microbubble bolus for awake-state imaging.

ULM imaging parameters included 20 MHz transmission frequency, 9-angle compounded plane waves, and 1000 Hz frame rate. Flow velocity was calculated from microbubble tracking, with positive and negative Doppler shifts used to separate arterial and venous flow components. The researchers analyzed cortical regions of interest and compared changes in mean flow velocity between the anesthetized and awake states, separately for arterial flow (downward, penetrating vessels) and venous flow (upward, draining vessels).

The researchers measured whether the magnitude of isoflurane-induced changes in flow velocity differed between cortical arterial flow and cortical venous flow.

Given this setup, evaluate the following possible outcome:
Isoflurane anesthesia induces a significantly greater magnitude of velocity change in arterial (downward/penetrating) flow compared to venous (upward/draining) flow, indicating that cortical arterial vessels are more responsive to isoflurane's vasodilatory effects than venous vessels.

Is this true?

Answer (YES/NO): NO